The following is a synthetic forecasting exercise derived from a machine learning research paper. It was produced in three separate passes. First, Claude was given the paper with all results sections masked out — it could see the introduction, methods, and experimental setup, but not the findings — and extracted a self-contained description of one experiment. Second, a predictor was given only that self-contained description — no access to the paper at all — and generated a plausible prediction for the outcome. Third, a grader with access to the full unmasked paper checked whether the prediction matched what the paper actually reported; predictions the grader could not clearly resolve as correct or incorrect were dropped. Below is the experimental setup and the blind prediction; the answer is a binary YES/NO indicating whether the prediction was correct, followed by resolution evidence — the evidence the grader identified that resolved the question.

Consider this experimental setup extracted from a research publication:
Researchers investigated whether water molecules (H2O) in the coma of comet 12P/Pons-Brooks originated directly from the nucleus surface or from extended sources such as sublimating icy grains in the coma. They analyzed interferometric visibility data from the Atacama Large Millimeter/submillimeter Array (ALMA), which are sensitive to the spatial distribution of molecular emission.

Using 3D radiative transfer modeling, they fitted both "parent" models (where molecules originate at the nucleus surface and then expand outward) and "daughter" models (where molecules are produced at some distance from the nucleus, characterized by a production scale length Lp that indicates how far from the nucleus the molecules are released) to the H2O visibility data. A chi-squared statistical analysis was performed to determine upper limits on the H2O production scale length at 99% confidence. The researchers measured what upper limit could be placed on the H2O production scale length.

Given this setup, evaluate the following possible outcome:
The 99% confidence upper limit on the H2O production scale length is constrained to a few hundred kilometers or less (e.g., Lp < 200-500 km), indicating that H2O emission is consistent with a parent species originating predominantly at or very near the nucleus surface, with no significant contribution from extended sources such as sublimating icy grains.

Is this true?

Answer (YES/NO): YES